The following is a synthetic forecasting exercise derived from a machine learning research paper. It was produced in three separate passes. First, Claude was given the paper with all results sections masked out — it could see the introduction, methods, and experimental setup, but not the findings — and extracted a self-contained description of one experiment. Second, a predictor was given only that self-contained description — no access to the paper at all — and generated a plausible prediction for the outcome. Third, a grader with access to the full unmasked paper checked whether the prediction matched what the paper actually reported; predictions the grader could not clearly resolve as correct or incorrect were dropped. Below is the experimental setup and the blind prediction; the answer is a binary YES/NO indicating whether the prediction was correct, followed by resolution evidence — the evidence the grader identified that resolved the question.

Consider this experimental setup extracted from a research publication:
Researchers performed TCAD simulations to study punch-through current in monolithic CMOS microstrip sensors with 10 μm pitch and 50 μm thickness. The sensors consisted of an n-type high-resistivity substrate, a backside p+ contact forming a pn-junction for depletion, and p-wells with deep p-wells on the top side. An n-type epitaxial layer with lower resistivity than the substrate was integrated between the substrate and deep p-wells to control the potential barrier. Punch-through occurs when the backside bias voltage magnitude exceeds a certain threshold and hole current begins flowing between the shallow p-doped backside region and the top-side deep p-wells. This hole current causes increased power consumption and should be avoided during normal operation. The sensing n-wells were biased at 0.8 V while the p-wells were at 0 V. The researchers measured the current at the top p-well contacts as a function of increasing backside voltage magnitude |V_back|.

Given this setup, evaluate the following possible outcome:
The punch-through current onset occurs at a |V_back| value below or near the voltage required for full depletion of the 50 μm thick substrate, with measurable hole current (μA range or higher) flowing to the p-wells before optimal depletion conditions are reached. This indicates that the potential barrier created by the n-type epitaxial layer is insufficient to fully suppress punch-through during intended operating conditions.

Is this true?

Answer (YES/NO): NO